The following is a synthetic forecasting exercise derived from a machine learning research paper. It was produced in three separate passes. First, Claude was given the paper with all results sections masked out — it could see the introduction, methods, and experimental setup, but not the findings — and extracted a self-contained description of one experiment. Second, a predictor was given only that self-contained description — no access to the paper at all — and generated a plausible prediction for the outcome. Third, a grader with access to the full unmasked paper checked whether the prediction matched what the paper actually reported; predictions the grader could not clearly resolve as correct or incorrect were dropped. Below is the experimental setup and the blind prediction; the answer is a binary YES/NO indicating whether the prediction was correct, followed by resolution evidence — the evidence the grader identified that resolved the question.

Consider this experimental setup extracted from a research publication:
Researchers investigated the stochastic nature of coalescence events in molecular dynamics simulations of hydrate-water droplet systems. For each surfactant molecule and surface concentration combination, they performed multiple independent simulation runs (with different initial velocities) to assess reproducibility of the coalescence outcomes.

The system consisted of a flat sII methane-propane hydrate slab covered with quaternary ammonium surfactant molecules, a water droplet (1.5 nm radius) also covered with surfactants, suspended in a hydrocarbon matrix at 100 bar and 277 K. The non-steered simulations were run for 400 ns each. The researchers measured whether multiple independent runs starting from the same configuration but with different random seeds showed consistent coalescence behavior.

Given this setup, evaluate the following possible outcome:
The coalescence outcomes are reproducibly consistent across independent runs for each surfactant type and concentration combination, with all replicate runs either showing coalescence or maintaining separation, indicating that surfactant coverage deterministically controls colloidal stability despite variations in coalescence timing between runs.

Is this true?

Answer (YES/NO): NO